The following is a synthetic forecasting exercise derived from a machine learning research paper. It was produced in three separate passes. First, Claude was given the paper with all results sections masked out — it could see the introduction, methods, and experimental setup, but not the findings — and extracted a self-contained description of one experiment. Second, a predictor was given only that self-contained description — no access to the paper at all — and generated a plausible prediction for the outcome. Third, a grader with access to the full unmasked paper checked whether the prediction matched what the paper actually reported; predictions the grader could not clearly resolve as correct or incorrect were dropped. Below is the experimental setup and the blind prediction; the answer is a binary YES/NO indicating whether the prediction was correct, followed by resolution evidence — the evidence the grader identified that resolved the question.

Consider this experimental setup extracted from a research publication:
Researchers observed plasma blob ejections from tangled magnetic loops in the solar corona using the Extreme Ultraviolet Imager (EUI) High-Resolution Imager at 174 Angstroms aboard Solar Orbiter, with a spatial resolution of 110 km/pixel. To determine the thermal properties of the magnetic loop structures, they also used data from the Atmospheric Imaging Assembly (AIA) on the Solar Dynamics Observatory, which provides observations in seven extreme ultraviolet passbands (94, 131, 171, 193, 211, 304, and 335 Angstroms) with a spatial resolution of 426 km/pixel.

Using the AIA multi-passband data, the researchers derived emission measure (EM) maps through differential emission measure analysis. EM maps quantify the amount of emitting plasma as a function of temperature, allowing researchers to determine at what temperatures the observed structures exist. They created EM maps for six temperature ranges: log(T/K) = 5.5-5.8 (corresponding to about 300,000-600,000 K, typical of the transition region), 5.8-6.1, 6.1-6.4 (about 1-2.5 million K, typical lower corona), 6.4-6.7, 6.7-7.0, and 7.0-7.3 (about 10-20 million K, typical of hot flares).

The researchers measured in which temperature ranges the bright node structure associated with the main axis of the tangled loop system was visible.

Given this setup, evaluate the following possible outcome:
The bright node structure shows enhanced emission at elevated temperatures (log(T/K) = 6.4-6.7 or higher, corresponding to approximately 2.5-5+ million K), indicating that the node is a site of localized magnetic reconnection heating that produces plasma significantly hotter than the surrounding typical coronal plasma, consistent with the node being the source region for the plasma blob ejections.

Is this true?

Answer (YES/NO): NO